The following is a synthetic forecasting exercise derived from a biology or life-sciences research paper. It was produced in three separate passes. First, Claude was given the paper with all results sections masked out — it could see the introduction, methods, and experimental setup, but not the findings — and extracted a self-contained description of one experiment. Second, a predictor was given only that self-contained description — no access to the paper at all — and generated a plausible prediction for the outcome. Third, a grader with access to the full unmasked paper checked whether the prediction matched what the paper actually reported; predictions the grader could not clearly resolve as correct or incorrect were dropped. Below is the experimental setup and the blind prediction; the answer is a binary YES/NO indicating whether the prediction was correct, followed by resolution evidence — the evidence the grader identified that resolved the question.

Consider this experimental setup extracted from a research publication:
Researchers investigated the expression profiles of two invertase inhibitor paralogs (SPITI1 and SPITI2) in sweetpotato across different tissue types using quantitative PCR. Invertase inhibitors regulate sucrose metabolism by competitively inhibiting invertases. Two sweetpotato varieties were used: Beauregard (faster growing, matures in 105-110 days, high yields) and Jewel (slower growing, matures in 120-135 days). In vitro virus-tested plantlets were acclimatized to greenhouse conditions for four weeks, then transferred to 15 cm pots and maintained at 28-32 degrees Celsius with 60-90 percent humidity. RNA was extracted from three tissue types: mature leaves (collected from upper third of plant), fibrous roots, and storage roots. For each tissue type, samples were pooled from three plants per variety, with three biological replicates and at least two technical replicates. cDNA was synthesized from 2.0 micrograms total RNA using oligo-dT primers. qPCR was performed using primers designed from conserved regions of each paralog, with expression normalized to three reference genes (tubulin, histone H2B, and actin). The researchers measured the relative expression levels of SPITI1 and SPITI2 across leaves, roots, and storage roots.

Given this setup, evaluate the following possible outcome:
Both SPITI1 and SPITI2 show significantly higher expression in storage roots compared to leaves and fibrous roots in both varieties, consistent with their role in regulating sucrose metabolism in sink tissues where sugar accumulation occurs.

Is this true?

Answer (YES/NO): NO